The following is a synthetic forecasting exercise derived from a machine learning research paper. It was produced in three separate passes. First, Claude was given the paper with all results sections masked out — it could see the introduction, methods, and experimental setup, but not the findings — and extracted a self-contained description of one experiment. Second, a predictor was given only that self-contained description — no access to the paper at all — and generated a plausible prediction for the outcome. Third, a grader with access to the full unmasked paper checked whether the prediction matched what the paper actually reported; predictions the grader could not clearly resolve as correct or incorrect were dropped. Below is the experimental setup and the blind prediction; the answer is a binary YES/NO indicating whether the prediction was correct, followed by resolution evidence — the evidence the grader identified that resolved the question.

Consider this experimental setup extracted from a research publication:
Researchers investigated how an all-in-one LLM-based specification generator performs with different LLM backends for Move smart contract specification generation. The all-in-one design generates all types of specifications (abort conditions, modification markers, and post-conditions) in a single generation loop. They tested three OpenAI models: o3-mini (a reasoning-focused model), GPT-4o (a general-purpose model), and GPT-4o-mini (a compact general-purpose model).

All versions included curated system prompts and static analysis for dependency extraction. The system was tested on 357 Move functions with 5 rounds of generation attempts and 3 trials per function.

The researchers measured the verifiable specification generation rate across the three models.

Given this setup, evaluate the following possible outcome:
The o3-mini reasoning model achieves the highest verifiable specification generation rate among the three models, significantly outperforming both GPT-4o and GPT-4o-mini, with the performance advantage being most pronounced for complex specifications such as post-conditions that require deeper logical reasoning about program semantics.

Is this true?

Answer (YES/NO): NO